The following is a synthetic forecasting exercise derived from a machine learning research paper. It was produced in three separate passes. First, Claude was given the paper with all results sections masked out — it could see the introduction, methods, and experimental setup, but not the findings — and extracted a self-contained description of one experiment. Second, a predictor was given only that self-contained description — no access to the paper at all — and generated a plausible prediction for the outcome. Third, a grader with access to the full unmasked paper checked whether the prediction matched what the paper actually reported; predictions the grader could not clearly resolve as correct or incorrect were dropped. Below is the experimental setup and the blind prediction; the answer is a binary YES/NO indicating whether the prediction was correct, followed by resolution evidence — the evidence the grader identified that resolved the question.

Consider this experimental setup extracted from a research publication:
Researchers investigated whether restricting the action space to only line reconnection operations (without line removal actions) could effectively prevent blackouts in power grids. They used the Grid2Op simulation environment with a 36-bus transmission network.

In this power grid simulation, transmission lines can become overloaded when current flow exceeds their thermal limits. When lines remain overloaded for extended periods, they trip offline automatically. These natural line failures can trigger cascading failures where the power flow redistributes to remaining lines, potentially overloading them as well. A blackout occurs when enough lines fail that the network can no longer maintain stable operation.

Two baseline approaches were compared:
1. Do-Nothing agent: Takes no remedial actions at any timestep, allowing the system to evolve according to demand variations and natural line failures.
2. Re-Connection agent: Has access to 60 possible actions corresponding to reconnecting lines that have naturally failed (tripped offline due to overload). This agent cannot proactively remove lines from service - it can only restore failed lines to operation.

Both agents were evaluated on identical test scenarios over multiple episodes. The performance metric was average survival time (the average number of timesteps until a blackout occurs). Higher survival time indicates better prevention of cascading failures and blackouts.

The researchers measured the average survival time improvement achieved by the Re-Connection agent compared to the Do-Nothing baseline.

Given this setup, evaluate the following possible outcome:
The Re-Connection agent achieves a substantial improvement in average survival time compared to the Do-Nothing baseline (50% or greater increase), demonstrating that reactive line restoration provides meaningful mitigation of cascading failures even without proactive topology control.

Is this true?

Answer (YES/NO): NO